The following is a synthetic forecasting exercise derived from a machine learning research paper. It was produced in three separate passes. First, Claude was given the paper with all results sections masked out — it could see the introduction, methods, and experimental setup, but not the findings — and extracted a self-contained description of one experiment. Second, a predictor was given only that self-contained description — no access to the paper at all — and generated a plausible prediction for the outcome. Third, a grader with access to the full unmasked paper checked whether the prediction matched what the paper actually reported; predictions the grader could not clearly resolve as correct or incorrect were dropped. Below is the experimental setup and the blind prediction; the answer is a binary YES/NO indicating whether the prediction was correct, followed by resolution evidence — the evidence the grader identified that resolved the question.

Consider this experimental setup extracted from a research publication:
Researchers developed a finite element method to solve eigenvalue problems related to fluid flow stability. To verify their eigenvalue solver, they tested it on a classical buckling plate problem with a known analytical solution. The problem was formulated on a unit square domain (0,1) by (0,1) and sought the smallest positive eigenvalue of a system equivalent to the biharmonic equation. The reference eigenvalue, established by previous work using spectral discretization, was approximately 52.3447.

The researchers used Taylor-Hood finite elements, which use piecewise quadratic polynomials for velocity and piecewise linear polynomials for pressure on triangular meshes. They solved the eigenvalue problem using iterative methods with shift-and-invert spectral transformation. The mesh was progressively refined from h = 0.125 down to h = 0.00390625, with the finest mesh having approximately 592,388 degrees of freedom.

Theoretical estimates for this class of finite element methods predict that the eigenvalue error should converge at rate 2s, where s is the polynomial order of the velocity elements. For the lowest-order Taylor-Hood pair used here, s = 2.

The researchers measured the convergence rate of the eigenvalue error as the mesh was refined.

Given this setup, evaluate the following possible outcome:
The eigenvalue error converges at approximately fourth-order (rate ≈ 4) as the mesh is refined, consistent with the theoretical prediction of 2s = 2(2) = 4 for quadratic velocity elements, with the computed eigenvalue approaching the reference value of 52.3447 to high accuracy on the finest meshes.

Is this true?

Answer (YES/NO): YES